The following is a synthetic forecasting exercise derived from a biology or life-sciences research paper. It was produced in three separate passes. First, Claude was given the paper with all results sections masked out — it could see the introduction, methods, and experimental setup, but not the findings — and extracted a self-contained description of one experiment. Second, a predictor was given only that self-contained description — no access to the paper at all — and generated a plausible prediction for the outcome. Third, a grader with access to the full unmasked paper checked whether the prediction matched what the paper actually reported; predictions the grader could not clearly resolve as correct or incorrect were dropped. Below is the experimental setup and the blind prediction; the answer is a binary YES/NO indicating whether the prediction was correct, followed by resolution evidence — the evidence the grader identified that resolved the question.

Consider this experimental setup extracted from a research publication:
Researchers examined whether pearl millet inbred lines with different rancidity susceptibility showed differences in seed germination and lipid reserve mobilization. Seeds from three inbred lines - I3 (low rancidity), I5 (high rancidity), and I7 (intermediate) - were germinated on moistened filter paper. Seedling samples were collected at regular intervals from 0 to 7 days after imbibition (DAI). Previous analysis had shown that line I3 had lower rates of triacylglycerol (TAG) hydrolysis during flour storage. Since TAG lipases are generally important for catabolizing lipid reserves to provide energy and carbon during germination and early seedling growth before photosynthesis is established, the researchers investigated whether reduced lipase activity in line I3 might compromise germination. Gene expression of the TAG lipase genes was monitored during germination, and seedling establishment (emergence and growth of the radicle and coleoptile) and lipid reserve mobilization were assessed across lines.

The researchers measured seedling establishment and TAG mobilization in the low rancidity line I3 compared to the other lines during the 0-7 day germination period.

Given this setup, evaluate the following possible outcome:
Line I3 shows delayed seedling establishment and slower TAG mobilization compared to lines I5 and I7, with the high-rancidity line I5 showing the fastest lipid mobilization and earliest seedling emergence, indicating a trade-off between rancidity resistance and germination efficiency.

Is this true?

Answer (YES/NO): NO